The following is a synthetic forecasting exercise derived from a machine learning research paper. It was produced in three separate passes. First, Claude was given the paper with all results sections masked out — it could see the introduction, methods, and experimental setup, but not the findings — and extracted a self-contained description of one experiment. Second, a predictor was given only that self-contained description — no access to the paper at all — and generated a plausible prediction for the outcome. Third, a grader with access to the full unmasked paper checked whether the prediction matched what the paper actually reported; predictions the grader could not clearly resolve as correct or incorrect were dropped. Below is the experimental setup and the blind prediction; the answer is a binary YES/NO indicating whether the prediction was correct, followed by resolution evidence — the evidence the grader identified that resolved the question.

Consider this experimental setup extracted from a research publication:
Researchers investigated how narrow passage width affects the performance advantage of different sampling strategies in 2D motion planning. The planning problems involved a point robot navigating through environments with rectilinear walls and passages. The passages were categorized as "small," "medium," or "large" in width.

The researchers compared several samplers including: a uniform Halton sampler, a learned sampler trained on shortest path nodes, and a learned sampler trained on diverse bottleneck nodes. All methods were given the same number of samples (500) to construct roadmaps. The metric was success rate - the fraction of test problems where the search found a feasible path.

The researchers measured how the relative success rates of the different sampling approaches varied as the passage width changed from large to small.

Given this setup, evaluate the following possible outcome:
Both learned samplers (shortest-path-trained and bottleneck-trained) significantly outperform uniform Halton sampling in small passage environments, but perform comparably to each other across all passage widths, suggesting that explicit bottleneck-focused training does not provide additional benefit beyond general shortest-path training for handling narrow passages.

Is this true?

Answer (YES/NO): NO